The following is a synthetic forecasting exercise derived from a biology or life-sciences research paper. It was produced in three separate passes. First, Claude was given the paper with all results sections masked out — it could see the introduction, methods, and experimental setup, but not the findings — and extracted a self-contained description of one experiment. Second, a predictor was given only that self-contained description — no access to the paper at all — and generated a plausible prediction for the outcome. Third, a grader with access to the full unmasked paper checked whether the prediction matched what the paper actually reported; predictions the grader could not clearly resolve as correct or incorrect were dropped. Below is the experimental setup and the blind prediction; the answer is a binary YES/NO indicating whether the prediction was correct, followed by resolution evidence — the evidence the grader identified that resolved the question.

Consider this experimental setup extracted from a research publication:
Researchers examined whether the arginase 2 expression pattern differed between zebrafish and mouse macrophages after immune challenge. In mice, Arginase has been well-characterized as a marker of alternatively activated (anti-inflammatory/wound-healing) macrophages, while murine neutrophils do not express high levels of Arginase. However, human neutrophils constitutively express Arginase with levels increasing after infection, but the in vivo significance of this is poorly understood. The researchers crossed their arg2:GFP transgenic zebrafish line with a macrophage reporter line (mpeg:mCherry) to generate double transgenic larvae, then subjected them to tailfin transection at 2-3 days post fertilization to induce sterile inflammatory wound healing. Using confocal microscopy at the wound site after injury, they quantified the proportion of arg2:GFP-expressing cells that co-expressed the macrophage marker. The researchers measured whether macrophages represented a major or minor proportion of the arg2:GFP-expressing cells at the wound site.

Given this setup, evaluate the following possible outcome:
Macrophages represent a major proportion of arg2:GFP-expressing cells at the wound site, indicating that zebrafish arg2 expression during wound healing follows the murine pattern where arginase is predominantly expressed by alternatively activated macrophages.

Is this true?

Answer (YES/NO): NO